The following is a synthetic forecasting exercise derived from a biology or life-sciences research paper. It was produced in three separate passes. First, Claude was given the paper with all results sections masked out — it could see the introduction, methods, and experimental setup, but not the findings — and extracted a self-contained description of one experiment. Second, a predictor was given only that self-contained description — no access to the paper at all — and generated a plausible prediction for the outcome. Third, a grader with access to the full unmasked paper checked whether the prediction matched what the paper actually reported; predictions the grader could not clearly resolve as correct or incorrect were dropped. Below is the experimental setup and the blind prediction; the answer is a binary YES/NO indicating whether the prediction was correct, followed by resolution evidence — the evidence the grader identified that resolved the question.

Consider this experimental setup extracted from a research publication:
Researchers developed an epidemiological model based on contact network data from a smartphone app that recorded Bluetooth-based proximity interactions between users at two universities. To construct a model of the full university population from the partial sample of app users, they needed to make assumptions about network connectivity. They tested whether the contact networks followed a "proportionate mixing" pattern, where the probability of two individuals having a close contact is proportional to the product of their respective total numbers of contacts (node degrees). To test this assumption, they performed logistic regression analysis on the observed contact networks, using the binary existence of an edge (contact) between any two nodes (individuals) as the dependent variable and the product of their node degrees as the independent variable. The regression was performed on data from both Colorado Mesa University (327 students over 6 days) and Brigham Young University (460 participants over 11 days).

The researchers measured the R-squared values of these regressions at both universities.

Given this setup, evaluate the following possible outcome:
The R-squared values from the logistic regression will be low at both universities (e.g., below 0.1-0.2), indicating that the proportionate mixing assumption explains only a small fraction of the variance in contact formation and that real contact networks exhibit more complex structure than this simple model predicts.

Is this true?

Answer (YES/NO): NO